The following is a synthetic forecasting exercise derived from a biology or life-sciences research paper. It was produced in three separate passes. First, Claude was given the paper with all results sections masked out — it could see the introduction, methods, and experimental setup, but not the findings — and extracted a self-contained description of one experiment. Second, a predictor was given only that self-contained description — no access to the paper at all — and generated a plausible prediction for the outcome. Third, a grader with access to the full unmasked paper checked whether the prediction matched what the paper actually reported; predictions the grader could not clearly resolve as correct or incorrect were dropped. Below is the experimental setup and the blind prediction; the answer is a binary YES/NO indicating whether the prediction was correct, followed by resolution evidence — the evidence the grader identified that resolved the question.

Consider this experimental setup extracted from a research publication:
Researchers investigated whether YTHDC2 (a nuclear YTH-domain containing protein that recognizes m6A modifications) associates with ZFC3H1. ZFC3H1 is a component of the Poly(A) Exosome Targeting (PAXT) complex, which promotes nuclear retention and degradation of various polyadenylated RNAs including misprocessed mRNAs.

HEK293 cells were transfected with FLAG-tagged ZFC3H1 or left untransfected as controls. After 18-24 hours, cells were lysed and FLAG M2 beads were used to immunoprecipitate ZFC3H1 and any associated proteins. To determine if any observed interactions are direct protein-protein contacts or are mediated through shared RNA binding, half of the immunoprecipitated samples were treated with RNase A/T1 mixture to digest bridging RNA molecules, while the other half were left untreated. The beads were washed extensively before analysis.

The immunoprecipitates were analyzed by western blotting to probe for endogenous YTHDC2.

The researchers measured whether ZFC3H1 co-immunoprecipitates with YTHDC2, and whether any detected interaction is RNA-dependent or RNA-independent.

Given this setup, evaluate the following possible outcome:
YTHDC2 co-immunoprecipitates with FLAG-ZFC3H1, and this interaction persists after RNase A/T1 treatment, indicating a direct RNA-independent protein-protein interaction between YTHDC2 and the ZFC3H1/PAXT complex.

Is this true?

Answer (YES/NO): YES